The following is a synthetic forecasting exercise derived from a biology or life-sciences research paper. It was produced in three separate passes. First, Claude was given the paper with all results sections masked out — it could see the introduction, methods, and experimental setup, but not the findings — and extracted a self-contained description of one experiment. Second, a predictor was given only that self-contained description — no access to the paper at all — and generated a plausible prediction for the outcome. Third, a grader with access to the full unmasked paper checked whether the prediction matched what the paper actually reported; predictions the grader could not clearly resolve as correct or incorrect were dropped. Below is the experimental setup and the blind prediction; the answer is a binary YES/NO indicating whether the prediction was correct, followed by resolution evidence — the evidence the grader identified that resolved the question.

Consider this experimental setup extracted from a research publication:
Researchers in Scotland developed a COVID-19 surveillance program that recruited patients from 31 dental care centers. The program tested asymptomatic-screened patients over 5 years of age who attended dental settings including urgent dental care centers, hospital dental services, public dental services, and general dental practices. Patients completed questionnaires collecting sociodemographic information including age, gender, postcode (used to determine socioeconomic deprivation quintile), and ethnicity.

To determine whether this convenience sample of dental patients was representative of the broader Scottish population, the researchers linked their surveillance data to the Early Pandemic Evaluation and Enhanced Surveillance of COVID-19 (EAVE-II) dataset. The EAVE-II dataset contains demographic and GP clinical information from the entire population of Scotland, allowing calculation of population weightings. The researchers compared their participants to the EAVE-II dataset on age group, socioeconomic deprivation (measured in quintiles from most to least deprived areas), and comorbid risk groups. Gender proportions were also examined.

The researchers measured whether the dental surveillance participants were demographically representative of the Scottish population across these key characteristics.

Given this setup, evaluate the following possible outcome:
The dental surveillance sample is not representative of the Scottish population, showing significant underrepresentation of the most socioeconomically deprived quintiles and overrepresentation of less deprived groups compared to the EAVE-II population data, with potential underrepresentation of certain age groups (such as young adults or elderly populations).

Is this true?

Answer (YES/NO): NO